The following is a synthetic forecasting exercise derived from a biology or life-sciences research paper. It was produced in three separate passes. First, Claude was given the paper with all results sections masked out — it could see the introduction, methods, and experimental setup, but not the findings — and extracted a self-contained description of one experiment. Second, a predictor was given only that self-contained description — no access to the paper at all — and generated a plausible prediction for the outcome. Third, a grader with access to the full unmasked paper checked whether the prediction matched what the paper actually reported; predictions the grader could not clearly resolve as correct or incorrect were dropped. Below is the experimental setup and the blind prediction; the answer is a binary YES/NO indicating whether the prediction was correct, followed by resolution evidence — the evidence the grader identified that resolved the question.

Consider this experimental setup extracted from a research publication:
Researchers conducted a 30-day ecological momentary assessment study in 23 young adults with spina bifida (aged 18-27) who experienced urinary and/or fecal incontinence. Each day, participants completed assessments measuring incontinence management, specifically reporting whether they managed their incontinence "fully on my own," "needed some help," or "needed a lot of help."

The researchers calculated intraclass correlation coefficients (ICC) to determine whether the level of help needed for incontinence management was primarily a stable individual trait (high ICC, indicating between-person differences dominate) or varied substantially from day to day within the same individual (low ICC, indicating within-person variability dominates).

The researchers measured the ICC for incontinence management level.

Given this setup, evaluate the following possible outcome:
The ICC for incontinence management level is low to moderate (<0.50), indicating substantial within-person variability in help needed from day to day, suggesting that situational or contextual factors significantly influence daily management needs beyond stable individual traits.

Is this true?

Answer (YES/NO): NO